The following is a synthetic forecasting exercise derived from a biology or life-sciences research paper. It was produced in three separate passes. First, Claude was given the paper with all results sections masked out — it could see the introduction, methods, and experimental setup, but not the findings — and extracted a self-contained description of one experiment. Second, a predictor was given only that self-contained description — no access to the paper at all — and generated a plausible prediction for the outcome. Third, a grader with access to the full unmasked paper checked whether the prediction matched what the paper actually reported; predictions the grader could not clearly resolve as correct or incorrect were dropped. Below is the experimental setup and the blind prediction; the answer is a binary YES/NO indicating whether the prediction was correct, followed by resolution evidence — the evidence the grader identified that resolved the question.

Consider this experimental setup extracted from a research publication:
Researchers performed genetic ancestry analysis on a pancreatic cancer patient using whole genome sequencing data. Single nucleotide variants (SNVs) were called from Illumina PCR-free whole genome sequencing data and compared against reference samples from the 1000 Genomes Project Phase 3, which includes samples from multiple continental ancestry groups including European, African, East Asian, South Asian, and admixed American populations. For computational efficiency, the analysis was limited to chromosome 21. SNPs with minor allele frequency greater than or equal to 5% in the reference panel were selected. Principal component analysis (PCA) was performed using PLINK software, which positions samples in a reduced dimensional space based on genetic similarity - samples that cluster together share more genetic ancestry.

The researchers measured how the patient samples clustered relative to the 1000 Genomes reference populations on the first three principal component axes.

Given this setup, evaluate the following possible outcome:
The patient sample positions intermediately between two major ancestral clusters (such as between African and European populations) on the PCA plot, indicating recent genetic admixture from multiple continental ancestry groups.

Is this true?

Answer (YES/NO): NO